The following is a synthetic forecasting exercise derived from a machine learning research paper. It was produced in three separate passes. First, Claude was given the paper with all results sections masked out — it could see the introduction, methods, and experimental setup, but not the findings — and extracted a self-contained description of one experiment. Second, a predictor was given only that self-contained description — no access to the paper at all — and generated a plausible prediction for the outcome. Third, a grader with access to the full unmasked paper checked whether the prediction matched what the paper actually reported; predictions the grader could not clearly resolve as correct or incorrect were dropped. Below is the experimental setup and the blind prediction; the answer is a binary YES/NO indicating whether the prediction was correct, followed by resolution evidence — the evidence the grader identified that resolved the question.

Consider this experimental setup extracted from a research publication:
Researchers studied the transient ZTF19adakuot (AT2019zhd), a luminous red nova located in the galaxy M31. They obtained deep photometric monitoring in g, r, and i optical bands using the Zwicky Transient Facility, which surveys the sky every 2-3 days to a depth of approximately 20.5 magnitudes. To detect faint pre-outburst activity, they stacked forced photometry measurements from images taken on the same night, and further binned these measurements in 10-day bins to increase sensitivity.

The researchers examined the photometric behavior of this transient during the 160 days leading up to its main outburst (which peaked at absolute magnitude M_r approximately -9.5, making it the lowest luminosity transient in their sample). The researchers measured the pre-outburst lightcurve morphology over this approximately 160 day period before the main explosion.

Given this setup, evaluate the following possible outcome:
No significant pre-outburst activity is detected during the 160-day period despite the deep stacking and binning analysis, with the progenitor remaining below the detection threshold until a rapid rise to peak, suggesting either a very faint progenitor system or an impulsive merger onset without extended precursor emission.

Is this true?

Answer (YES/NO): NO